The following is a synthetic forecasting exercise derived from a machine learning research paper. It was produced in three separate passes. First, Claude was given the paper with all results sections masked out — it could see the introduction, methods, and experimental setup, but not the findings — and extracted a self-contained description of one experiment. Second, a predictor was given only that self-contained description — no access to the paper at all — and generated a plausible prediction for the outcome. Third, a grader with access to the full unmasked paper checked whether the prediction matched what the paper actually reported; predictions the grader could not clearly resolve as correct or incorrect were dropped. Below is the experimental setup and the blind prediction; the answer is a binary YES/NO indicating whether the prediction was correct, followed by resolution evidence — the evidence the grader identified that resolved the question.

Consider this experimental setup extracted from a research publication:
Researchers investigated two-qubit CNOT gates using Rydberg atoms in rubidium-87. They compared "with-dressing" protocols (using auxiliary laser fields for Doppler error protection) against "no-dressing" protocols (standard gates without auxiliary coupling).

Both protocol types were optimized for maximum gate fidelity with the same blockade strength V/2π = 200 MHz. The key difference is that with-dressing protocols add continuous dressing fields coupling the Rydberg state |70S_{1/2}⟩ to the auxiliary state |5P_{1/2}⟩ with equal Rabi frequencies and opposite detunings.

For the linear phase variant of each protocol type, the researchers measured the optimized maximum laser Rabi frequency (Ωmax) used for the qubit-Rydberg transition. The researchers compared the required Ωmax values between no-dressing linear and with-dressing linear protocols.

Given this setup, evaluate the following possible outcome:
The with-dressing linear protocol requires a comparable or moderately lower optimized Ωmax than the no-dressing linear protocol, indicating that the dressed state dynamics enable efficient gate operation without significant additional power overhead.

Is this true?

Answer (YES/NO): YES